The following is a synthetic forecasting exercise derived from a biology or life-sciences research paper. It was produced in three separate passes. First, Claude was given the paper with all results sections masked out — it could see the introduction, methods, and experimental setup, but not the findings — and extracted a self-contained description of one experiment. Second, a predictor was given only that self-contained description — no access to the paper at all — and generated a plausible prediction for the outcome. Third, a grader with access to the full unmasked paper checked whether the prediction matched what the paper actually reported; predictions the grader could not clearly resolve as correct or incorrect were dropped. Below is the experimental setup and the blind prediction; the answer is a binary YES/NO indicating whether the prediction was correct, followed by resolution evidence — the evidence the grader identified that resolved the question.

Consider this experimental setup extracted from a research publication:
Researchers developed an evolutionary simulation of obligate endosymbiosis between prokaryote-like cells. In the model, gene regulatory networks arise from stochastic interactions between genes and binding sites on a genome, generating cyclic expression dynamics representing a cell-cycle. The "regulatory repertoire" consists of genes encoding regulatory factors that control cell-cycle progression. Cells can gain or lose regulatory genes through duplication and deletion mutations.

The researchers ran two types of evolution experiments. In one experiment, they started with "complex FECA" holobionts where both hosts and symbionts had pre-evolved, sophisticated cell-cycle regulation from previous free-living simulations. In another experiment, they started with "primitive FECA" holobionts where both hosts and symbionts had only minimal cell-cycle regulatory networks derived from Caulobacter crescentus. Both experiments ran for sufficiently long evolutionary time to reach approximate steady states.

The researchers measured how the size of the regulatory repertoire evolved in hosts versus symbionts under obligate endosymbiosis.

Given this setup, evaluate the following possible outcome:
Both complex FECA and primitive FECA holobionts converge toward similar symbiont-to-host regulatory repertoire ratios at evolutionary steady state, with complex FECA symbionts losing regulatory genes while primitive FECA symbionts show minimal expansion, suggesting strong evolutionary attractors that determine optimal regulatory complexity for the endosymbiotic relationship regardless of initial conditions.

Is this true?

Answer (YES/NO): NO